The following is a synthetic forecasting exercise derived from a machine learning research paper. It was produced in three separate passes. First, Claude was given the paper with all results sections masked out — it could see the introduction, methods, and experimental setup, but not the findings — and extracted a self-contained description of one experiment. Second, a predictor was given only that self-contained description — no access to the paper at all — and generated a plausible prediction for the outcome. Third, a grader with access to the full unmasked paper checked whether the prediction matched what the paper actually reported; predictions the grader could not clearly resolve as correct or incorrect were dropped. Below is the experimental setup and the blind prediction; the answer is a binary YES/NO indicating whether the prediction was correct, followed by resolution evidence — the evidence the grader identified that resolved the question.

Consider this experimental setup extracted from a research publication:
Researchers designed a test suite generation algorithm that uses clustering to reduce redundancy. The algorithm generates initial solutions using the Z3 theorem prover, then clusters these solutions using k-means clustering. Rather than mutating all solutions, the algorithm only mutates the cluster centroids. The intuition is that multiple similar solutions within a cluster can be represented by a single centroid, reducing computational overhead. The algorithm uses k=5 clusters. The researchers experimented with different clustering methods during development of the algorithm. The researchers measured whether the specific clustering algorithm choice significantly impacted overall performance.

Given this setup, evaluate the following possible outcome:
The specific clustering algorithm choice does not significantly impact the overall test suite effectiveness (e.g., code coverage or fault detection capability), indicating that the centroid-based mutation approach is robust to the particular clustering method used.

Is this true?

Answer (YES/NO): YES